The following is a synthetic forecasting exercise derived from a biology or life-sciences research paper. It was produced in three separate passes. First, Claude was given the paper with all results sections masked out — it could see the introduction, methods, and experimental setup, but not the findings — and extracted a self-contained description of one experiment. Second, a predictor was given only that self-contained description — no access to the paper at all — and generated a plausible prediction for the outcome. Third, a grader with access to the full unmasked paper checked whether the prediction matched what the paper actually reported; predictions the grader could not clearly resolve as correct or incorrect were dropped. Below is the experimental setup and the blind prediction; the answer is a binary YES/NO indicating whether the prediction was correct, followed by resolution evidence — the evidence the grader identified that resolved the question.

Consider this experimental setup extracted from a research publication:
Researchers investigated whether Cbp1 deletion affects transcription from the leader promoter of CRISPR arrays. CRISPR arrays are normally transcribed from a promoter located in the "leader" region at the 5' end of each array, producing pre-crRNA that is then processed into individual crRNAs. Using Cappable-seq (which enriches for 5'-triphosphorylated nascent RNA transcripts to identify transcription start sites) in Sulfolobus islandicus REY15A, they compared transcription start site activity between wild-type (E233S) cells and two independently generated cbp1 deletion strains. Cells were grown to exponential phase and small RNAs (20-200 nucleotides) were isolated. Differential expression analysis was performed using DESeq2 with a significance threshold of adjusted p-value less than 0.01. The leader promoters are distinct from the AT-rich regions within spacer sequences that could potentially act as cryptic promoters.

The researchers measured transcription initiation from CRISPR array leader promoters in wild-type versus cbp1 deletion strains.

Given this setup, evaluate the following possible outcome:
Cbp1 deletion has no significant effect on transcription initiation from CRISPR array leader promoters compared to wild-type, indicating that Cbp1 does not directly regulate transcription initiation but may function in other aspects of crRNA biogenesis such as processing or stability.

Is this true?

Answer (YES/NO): NO